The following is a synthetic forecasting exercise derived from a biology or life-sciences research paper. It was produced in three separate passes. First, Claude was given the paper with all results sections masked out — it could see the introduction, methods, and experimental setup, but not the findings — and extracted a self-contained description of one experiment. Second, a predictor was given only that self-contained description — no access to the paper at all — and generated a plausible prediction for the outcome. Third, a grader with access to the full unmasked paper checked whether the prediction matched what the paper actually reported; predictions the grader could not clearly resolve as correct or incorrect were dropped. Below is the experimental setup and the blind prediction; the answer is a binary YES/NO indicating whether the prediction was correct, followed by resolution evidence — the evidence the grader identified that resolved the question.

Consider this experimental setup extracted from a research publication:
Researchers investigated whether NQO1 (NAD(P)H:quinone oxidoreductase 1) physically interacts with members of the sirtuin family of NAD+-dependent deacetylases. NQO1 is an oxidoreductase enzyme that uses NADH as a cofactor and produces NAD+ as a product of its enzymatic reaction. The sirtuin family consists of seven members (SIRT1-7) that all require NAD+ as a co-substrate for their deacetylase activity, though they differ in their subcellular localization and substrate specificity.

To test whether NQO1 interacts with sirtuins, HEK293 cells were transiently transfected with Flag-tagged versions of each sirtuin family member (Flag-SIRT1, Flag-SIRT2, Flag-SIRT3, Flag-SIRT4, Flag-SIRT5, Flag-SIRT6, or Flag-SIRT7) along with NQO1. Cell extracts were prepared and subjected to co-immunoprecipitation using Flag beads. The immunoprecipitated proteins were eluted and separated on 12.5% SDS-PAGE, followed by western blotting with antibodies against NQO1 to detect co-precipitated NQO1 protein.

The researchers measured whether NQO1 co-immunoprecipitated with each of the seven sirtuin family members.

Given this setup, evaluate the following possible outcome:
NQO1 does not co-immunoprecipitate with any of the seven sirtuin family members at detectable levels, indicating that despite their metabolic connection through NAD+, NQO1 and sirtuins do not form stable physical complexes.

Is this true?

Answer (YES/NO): NO